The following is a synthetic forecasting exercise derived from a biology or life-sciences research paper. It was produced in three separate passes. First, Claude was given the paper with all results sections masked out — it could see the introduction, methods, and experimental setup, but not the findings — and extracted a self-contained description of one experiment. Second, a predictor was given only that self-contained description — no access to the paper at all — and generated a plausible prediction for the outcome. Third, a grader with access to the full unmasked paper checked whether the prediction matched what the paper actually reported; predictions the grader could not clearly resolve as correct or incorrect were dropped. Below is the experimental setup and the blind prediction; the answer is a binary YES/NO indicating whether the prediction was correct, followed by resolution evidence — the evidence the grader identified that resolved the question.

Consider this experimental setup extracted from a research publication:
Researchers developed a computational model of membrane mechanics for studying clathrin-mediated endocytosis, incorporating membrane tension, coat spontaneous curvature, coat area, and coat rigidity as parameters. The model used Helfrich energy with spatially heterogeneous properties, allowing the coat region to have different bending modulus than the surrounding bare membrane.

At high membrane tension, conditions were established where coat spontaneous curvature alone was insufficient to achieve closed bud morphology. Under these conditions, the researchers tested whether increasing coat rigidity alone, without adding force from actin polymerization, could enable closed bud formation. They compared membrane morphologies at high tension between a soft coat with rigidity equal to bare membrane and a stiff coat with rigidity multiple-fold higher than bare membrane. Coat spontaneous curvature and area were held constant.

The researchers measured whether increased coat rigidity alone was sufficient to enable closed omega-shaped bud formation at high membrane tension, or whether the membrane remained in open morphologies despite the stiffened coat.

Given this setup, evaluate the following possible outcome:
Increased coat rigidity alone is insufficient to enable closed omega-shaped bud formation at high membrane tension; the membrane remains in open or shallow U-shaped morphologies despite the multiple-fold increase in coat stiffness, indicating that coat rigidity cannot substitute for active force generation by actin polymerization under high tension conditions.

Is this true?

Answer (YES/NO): YES